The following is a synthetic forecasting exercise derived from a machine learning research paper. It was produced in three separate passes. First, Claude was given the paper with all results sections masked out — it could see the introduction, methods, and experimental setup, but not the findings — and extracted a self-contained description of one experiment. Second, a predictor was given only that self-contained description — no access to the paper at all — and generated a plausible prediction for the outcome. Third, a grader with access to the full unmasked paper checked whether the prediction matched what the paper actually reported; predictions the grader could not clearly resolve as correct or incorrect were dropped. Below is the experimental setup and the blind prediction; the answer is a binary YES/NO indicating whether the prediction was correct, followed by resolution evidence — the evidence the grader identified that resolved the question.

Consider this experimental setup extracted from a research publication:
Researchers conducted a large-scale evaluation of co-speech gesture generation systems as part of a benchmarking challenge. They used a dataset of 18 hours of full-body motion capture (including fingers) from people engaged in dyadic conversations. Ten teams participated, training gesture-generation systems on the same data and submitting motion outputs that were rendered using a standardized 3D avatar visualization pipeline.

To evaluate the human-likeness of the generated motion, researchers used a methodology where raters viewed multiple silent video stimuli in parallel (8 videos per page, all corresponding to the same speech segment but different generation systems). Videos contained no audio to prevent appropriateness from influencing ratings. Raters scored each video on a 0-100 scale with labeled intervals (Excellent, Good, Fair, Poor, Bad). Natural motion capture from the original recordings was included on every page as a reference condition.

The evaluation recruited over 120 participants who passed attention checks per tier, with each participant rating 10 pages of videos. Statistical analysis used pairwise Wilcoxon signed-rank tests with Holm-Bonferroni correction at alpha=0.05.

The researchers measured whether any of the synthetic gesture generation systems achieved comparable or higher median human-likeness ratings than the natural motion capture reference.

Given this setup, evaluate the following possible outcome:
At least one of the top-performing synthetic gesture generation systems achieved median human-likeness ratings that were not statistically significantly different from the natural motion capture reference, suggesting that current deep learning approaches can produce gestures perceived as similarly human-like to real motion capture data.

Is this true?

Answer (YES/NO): NO